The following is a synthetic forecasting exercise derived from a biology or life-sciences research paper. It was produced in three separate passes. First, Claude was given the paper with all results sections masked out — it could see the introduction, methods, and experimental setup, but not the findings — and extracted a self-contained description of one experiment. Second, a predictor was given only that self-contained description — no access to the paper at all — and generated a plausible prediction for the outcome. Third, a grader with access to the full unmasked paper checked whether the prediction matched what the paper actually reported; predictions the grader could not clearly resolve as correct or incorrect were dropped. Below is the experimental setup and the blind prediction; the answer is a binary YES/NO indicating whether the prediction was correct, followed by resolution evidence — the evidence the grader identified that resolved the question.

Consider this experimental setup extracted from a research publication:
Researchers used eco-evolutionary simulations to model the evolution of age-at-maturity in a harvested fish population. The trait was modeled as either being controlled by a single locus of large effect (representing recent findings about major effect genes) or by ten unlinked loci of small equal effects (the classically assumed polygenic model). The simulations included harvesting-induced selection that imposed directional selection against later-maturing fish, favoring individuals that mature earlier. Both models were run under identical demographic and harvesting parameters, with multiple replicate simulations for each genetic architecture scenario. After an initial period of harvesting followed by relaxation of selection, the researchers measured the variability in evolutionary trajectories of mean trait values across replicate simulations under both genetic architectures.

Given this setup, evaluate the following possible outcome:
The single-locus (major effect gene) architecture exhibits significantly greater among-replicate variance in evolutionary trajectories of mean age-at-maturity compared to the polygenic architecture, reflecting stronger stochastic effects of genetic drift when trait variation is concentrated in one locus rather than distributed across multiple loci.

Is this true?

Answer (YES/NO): YES